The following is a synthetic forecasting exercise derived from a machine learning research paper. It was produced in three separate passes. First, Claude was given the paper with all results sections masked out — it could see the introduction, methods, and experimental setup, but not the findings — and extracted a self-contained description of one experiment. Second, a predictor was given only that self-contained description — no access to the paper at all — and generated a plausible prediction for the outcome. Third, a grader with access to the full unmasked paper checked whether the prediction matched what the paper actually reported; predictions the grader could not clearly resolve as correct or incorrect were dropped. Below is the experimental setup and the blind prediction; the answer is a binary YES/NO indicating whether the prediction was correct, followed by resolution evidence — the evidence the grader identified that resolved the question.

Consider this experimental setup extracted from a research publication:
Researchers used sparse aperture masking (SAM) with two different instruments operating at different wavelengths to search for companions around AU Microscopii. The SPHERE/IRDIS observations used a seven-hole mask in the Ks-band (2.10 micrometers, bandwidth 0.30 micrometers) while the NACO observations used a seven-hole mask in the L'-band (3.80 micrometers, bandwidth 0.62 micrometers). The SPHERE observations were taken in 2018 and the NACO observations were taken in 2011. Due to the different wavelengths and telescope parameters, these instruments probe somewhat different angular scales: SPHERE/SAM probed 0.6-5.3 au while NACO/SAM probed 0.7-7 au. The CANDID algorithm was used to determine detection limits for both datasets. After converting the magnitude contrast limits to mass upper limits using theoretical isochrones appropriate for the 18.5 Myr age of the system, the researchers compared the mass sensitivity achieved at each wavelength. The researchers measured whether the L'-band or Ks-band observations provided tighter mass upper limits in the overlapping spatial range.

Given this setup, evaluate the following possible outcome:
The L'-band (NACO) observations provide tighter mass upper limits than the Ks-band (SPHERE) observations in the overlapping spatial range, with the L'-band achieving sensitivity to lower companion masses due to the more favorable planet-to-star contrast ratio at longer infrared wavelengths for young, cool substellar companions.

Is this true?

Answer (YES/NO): YES